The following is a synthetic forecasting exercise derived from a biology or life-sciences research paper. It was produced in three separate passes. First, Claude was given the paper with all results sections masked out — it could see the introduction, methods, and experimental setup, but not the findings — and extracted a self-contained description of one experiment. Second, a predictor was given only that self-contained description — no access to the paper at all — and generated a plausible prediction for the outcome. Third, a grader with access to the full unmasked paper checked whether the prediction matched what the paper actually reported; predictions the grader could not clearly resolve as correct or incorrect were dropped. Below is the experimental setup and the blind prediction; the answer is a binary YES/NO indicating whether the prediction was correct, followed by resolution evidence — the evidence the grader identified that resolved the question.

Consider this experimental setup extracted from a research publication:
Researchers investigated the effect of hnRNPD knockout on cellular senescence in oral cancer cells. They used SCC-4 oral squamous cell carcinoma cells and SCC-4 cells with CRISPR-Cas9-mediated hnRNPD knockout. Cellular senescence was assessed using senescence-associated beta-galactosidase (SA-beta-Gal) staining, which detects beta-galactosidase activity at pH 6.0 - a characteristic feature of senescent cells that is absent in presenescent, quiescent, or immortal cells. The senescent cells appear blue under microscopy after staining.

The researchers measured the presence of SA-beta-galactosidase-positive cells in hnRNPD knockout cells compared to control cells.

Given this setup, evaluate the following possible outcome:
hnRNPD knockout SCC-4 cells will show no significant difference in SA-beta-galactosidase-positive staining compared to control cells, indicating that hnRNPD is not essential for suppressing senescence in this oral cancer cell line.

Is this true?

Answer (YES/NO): NO